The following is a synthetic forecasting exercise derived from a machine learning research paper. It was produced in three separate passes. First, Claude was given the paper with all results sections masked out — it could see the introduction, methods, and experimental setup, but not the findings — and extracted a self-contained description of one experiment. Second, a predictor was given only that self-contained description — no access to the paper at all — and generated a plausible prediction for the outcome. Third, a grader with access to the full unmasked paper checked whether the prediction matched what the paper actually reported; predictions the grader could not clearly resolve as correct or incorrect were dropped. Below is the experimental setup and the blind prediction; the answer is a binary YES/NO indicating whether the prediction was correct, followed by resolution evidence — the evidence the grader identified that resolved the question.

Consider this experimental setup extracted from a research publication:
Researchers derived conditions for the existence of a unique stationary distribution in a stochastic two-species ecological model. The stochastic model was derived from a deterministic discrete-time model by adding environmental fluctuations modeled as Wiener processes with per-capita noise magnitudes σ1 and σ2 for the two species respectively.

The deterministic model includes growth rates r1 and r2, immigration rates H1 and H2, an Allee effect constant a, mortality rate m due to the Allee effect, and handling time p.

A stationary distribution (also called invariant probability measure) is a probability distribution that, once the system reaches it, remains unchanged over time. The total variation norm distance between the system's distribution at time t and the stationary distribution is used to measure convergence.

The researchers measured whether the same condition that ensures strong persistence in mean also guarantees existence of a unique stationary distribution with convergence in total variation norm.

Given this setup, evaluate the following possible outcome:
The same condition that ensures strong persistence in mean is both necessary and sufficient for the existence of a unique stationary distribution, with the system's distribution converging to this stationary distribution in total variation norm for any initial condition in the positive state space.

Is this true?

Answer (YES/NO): NO